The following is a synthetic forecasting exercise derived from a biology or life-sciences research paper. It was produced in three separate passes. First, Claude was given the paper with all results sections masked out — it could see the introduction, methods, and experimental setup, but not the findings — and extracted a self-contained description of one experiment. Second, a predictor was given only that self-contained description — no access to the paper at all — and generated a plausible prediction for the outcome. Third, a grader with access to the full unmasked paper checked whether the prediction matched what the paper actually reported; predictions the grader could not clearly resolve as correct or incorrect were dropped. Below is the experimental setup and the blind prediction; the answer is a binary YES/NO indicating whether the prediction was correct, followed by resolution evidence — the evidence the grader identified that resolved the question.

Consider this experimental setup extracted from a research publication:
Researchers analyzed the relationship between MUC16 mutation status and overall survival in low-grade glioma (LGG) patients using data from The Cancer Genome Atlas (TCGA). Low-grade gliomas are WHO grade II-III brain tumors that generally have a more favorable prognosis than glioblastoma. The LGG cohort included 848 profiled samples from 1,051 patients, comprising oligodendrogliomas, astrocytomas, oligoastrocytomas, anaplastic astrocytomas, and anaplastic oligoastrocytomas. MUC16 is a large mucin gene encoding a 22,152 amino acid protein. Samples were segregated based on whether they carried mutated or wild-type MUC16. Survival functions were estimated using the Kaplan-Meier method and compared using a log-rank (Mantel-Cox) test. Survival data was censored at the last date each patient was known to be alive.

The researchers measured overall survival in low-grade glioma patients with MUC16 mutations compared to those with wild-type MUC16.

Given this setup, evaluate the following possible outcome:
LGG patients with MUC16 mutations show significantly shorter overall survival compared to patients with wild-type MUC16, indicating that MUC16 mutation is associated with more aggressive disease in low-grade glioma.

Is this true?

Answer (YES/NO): NO